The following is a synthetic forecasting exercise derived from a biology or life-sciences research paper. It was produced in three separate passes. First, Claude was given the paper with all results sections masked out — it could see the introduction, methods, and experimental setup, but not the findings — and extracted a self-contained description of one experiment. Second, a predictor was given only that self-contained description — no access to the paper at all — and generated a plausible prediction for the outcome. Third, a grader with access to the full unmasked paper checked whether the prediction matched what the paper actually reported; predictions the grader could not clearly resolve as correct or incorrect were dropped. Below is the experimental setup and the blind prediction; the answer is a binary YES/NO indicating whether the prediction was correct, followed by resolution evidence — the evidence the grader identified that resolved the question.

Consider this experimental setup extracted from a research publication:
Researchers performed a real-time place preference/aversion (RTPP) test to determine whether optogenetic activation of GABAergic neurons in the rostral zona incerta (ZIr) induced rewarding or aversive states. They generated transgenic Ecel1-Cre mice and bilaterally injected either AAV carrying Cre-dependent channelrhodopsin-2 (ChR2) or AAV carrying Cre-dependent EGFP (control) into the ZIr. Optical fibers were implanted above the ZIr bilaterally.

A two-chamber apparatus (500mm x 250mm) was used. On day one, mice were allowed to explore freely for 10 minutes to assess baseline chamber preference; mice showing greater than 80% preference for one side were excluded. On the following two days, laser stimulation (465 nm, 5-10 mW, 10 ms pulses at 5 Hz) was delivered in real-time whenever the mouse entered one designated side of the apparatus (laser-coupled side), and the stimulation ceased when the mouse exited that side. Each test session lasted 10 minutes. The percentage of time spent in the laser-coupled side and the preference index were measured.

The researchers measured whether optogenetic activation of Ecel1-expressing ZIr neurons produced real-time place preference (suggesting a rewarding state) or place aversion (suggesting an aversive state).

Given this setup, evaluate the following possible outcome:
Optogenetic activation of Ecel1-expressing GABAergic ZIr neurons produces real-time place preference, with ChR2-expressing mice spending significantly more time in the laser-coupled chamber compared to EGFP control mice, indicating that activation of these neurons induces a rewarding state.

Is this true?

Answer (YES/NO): NO